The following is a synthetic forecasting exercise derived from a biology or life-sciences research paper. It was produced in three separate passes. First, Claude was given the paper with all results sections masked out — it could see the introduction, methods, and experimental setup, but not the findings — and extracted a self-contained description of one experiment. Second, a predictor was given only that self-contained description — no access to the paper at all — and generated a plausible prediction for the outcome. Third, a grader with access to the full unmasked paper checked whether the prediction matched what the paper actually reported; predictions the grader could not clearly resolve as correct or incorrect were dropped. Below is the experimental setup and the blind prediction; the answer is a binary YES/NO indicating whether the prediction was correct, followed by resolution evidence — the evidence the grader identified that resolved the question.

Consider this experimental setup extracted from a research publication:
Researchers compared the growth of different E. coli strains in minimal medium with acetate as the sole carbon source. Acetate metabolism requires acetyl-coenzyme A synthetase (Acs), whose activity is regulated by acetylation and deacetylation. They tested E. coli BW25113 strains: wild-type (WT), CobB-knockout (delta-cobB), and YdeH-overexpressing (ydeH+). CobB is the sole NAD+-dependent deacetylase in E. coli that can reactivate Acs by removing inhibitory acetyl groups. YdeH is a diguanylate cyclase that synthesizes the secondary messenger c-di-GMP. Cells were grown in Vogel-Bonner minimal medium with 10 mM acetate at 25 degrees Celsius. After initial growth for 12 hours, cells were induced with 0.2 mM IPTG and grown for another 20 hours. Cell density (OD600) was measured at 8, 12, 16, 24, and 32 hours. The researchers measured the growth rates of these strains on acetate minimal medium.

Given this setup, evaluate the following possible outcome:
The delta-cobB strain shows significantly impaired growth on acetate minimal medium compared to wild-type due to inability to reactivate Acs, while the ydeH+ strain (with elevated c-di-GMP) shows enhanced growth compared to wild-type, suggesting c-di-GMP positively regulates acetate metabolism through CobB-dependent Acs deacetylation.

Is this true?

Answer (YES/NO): NO